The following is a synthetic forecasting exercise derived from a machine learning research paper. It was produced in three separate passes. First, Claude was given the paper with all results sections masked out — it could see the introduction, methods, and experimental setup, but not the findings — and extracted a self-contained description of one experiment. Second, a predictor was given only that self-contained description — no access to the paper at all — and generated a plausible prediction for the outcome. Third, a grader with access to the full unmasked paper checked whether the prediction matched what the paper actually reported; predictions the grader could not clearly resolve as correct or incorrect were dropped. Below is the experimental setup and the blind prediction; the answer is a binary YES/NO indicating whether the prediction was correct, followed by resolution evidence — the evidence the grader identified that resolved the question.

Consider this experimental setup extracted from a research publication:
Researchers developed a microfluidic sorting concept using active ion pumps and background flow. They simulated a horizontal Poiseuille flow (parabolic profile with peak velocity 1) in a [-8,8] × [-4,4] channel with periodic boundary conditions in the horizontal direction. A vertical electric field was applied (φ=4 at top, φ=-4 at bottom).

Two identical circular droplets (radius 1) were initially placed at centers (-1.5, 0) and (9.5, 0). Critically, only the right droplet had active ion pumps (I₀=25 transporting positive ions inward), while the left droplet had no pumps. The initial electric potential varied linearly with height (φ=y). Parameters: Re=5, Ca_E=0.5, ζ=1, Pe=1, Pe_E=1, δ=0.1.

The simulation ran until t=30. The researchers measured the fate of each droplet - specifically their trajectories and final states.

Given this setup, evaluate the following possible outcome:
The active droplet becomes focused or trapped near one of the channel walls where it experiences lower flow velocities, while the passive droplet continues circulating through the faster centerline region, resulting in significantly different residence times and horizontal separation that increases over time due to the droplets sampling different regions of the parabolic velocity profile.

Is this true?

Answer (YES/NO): NO